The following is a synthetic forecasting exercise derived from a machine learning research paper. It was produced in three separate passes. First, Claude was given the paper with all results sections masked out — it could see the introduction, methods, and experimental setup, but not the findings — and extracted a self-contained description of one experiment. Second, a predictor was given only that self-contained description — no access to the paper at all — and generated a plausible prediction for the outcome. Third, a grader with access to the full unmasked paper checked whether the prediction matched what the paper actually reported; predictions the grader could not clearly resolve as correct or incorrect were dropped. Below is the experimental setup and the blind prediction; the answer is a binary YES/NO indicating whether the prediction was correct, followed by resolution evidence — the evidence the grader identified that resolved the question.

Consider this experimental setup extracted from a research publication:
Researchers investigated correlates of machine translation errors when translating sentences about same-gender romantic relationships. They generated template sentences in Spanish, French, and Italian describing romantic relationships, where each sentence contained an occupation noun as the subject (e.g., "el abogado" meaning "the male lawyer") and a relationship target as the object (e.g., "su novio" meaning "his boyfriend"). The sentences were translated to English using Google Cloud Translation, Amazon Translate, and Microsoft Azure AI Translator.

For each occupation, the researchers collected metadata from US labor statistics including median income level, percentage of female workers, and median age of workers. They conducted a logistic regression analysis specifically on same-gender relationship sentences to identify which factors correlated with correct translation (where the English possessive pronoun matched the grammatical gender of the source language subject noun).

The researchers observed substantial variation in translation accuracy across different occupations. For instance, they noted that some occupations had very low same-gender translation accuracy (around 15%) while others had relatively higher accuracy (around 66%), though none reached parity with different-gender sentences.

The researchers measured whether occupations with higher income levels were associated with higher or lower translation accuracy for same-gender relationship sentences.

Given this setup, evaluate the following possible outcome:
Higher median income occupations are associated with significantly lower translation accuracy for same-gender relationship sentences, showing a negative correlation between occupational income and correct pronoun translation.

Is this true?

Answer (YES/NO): YES